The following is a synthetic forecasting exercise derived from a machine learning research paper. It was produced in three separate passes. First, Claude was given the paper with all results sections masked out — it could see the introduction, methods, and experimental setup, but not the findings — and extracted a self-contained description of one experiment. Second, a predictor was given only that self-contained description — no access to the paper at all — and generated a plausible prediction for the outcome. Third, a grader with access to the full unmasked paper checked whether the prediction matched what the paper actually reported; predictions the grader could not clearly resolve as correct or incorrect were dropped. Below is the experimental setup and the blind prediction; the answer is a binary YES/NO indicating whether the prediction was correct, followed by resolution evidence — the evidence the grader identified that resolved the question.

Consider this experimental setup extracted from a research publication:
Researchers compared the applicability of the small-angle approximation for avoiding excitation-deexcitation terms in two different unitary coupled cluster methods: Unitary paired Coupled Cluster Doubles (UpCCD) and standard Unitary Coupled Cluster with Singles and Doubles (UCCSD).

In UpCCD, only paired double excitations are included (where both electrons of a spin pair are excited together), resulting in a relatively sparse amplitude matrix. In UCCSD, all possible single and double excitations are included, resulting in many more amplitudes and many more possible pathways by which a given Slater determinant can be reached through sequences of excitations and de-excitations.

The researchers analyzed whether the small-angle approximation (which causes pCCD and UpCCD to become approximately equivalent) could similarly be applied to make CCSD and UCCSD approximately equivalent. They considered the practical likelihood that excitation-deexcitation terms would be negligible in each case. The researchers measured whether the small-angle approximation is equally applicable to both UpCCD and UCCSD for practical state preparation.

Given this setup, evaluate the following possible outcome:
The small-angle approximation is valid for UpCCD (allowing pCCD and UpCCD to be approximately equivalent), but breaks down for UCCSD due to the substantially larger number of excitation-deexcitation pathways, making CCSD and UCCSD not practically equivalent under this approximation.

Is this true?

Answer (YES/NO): NO